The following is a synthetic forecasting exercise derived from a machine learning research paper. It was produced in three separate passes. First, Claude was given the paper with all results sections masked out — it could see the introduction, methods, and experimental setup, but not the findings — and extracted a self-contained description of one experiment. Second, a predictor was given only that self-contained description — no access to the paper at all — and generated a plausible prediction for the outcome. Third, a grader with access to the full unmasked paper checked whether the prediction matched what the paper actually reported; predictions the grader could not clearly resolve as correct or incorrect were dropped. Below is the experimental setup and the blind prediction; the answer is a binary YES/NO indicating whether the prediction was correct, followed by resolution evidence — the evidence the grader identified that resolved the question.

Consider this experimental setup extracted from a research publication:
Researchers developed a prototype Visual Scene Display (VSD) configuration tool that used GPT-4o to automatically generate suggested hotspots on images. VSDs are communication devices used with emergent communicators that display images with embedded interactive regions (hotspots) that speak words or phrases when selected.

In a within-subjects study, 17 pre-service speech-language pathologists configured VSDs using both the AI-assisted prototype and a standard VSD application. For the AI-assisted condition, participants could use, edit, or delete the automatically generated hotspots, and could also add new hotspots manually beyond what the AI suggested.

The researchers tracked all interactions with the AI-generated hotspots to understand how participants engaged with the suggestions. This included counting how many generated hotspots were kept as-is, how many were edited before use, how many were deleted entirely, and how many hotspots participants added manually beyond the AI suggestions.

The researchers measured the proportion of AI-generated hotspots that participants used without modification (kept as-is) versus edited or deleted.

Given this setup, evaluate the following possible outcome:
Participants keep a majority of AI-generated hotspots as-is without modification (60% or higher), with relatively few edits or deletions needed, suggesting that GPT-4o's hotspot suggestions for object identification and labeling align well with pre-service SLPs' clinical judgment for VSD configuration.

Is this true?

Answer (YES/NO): NO